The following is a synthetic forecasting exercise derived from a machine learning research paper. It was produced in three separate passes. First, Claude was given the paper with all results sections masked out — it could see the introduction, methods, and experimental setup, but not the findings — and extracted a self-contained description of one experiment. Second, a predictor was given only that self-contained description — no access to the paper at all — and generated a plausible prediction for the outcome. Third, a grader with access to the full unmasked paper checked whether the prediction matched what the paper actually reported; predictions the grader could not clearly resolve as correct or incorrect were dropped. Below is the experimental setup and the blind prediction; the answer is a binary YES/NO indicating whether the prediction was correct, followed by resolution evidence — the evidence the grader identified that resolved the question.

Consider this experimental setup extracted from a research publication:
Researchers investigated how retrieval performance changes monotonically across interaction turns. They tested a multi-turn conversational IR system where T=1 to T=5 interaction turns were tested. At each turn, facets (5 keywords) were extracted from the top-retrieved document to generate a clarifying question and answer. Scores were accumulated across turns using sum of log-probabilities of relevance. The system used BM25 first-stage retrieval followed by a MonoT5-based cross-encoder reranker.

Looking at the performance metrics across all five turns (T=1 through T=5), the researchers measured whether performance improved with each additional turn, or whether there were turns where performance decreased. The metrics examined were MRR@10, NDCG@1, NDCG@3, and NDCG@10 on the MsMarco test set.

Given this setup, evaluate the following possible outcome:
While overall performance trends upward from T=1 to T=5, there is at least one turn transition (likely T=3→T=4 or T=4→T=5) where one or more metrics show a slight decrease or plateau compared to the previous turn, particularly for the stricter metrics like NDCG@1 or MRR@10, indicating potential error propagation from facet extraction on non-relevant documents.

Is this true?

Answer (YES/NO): NO